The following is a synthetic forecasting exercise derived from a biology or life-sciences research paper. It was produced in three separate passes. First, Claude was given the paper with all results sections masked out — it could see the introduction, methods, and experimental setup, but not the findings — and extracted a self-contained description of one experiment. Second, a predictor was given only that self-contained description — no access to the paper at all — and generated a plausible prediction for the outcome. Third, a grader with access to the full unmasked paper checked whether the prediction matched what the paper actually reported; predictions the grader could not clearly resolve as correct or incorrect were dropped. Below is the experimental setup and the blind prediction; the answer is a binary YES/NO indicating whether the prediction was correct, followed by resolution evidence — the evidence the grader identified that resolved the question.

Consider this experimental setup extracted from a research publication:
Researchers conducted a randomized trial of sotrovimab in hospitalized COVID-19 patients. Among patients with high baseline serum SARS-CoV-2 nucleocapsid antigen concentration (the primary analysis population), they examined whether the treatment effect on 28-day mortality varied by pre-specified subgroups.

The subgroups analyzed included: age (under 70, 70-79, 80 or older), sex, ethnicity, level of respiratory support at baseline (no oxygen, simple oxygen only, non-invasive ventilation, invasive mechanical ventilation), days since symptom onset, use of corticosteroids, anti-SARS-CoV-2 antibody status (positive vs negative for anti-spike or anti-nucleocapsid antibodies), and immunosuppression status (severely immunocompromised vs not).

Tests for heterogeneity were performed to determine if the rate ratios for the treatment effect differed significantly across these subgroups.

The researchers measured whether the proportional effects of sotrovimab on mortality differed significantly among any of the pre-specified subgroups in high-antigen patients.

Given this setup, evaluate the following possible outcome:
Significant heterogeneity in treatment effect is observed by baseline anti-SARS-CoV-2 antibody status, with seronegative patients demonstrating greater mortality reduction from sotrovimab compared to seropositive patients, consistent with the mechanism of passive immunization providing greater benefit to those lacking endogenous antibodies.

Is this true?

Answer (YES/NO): NO